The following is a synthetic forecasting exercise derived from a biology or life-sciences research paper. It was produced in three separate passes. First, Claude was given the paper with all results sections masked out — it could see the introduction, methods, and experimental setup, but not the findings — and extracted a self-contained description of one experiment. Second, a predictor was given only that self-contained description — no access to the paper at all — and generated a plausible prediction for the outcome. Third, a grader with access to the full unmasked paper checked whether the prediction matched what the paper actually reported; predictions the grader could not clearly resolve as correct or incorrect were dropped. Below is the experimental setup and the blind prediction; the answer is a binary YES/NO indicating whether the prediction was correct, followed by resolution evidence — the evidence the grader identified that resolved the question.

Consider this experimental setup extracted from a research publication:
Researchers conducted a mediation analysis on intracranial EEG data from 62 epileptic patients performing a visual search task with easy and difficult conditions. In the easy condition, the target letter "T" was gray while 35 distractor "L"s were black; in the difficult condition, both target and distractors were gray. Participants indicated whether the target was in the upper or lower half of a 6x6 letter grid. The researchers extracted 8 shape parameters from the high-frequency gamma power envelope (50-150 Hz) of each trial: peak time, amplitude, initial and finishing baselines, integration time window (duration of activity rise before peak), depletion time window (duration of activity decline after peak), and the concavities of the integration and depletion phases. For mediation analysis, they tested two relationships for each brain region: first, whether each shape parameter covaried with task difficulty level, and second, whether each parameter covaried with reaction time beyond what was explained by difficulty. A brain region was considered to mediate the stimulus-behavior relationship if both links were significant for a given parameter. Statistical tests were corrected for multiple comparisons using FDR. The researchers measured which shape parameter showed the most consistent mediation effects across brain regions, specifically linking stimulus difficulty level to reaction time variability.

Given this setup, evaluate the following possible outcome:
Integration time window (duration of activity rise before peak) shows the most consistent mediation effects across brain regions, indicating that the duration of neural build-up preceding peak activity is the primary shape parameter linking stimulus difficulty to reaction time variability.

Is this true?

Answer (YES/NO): NO